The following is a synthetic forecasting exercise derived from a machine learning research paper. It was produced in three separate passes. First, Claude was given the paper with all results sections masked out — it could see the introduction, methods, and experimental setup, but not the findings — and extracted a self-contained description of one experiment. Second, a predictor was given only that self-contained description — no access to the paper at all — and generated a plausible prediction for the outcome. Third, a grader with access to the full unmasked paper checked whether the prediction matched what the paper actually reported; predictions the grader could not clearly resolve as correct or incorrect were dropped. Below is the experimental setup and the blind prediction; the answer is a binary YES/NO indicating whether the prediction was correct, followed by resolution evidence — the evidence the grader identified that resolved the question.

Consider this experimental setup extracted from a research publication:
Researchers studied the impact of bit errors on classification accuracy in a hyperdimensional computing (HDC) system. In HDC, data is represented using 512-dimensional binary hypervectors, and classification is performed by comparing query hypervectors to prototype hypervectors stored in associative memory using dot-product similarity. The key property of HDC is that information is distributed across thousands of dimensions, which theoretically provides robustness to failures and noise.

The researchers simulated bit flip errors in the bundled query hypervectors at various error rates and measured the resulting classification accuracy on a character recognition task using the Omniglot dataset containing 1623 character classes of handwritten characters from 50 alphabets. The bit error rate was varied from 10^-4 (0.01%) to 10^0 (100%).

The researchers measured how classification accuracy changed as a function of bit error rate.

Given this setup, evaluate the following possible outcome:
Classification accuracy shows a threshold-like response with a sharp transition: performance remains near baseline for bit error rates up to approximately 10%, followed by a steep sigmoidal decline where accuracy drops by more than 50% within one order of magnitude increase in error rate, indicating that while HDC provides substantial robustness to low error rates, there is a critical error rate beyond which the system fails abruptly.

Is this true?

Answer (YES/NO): NO